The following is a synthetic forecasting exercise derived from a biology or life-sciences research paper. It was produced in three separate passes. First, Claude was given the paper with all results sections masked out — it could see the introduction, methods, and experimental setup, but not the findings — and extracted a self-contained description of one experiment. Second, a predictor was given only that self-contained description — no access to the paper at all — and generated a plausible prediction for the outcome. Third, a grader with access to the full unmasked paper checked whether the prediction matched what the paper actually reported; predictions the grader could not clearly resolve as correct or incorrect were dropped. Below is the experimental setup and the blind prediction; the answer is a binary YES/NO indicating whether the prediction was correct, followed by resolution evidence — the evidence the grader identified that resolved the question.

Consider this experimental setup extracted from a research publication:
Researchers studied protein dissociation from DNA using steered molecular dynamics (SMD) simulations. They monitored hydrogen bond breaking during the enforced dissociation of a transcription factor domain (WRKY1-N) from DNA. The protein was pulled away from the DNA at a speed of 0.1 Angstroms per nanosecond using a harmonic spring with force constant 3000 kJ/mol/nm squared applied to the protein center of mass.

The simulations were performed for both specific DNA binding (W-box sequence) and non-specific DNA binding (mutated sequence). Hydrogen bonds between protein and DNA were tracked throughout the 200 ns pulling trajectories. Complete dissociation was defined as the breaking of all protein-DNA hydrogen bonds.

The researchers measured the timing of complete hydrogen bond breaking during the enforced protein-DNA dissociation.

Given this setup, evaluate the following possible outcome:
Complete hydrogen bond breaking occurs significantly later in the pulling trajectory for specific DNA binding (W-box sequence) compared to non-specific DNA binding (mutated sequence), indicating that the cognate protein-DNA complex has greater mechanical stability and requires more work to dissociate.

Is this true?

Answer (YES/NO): YES